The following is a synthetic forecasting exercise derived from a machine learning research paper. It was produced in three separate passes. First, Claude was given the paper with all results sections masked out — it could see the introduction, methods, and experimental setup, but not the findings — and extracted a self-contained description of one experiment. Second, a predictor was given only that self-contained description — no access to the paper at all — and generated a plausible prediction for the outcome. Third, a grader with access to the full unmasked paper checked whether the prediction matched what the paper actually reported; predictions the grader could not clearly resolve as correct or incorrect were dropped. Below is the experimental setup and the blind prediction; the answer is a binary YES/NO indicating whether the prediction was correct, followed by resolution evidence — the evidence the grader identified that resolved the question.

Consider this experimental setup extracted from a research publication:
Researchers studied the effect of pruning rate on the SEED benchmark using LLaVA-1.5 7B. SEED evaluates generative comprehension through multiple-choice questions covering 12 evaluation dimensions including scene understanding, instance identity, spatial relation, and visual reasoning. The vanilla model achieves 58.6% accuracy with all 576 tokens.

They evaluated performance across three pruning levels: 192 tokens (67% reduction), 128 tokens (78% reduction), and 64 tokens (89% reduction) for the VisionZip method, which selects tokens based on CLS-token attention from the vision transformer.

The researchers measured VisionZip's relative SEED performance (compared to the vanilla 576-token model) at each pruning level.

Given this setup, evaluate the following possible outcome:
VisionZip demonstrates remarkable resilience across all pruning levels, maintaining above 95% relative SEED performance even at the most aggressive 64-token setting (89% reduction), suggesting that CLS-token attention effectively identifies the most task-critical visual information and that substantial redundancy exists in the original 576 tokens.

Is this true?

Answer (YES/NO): NO